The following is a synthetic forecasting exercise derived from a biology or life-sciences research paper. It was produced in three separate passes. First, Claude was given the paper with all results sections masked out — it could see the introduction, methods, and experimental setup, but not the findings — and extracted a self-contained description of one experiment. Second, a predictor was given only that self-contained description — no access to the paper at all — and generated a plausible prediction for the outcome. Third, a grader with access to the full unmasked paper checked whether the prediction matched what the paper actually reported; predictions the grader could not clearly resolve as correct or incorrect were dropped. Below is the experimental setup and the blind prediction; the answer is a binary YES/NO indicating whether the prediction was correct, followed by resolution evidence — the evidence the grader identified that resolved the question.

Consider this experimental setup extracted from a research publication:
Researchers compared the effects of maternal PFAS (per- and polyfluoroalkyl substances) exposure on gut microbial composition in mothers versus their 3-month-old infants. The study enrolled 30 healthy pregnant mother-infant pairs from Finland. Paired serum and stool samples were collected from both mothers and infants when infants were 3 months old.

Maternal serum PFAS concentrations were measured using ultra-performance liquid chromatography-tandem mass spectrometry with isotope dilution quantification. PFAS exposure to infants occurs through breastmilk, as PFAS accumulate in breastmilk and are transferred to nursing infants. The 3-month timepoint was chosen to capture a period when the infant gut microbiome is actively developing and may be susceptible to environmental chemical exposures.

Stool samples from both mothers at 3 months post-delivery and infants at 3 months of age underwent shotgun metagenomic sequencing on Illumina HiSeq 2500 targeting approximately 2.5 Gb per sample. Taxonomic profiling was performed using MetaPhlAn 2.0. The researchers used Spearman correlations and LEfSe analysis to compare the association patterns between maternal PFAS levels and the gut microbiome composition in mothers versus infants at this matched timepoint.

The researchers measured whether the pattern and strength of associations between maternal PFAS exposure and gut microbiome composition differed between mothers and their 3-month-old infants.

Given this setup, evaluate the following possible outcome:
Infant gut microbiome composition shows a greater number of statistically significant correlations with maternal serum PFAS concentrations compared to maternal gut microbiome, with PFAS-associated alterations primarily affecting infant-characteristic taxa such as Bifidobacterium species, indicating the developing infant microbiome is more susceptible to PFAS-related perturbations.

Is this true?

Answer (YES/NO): NO